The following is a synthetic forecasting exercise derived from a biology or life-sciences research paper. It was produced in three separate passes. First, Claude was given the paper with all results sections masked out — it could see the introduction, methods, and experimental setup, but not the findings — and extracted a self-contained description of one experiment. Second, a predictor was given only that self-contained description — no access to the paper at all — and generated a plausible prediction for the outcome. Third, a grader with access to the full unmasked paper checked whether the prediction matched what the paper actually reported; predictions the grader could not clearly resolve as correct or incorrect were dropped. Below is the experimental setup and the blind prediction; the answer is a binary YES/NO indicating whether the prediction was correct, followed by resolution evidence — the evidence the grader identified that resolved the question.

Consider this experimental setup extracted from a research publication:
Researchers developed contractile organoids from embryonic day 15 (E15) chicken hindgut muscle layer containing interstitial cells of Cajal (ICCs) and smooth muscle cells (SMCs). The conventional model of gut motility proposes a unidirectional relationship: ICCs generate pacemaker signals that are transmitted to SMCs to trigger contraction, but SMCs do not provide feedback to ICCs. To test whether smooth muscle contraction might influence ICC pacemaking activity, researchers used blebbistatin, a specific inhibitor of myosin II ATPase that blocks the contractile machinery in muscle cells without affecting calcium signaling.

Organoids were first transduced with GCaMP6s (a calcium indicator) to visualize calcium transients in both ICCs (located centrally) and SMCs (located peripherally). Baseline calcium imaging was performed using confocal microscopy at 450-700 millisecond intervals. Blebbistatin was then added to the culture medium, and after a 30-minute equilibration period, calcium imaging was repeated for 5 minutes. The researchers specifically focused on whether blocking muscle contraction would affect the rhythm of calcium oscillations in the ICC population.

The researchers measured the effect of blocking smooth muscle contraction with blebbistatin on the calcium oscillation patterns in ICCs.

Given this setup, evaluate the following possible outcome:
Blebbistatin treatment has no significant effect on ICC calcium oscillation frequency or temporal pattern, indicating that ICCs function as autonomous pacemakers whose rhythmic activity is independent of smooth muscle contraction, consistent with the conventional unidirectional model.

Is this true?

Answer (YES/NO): NO